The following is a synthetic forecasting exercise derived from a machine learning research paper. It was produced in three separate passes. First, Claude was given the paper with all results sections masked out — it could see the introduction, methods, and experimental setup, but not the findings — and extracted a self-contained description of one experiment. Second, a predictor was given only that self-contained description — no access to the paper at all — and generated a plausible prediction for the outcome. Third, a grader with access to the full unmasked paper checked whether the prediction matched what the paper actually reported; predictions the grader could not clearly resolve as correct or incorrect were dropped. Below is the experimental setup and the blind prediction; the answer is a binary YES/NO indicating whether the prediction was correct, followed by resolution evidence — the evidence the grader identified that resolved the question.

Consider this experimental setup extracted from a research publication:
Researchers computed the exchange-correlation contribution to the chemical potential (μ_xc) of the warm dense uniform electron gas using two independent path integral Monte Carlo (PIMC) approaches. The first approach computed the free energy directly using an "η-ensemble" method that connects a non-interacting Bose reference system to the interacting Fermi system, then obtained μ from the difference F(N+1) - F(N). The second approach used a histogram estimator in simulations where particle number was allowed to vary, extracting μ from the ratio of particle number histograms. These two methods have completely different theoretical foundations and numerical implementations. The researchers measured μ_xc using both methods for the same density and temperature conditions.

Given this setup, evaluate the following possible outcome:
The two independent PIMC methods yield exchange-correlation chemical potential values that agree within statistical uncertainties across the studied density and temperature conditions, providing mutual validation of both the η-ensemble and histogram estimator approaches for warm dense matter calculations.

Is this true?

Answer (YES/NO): YES